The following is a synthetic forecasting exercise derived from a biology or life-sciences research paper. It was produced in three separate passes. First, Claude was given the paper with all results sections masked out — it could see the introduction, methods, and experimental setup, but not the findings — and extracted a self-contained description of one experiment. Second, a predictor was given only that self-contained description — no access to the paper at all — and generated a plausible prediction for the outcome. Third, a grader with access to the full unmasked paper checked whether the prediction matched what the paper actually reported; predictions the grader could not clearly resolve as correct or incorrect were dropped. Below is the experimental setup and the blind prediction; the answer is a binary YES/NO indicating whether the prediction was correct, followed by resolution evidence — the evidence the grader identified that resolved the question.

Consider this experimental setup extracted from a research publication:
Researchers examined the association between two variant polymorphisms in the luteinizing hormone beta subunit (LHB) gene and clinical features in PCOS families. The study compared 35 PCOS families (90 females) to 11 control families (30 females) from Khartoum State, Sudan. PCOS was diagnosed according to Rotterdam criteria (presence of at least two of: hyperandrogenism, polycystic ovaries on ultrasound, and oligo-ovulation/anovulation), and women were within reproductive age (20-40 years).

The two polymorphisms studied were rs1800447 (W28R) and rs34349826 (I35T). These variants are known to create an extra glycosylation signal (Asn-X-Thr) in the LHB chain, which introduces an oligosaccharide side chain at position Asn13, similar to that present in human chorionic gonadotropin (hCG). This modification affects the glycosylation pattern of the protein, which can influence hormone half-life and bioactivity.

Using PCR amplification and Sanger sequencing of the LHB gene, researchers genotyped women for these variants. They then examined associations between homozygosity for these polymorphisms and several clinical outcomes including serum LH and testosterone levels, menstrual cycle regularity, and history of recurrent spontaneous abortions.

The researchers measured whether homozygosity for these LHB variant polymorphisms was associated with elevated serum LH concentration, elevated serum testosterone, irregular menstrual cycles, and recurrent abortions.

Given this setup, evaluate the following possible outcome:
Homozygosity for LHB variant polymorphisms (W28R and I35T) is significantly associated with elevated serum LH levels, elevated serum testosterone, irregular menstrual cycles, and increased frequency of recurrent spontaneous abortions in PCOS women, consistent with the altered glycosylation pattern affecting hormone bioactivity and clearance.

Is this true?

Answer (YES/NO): NO